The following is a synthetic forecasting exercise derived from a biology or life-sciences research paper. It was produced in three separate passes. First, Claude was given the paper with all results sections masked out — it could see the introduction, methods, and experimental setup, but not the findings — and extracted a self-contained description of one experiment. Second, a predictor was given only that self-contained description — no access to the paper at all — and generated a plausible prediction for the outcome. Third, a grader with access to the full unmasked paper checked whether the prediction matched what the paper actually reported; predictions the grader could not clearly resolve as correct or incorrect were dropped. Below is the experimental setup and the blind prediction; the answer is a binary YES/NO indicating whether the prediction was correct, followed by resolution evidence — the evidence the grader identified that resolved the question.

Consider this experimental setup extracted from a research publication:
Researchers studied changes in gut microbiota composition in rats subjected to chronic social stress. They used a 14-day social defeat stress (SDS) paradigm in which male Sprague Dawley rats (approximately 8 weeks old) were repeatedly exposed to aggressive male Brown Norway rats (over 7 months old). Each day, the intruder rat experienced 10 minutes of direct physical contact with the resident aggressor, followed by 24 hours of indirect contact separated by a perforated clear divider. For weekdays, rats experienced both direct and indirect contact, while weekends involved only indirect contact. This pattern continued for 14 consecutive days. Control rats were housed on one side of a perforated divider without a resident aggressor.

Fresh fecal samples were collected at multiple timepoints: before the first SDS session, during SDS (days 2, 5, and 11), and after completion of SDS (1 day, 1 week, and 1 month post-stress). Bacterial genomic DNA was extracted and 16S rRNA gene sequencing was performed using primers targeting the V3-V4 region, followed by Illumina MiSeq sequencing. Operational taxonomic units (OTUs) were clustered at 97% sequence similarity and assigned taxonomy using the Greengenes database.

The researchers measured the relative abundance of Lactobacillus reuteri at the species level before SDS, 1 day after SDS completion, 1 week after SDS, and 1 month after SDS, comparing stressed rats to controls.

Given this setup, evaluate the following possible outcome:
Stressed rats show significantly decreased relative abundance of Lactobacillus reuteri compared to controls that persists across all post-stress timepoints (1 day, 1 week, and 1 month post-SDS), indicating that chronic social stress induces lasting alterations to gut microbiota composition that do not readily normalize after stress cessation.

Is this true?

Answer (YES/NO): NO